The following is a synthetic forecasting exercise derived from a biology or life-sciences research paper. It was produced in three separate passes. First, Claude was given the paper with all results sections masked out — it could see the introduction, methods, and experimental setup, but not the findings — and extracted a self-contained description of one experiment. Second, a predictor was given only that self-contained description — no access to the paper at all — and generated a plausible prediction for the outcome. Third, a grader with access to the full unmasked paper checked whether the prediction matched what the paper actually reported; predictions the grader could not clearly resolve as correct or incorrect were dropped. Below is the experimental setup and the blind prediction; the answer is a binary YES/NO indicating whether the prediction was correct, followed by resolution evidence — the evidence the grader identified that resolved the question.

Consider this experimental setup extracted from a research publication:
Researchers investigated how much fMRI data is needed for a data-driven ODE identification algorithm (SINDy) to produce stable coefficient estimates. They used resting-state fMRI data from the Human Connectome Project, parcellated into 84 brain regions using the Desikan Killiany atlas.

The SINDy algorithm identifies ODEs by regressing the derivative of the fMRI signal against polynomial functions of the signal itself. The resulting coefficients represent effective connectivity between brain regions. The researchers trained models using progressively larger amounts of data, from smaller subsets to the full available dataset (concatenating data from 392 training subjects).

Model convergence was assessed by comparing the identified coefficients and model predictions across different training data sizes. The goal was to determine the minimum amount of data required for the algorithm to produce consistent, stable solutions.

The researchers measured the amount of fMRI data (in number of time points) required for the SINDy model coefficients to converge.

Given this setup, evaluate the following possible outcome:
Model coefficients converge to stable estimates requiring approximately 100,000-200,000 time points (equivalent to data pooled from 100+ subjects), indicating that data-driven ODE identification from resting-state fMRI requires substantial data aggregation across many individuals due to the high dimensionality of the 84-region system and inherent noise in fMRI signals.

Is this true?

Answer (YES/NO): YES